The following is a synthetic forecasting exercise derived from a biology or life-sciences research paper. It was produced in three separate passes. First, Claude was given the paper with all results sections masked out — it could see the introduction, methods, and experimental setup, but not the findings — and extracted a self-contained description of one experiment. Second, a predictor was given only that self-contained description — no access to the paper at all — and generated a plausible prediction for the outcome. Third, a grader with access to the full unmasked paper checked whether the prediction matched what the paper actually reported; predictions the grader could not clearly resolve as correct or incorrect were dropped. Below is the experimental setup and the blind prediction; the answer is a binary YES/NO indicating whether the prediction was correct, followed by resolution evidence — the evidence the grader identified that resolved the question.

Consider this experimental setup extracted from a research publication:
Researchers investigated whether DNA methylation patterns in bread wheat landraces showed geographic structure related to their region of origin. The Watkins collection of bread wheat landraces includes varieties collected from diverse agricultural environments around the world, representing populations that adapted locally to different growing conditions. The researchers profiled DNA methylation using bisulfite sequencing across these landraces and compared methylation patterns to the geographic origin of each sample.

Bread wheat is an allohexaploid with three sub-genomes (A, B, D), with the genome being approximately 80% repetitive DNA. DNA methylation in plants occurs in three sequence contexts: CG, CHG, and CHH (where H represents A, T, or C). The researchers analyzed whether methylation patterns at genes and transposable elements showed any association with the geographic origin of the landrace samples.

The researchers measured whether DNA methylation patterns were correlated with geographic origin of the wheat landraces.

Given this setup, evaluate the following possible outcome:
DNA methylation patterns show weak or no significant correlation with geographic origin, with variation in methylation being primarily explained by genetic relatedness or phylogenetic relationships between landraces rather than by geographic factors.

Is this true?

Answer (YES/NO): NO